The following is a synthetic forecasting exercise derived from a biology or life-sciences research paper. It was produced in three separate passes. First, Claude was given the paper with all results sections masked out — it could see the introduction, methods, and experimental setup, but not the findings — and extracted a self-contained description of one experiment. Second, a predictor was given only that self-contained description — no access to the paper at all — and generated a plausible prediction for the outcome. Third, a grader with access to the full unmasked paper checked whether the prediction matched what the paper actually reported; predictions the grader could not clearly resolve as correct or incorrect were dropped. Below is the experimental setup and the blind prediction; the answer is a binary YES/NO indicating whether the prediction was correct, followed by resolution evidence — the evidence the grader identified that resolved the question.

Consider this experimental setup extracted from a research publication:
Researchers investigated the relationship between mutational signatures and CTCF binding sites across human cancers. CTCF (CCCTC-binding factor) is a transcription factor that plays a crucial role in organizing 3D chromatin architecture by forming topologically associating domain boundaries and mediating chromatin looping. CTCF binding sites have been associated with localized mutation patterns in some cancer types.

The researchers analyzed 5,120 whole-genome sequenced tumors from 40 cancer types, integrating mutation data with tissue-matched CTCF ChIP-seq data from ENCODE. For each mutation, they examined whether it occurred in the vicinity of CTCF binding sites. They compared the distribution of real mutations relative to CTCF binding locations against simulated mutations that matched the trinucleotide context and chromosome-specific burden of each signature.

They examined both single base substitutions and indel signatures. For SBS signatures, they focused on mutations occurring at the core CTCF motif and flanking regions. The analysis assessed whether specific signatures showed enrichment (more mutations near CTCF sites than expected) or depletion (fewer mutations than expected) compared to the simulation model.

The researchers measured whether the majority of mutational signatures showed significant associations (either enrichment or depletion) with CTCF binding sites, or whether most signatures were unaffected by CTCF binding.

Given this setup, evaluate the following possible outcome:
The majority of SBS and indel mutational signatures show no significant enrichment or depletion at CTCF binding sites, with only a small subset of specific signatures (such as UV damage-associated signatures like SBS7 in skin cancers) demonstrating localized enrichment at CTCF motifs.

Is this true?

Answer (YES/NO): NO